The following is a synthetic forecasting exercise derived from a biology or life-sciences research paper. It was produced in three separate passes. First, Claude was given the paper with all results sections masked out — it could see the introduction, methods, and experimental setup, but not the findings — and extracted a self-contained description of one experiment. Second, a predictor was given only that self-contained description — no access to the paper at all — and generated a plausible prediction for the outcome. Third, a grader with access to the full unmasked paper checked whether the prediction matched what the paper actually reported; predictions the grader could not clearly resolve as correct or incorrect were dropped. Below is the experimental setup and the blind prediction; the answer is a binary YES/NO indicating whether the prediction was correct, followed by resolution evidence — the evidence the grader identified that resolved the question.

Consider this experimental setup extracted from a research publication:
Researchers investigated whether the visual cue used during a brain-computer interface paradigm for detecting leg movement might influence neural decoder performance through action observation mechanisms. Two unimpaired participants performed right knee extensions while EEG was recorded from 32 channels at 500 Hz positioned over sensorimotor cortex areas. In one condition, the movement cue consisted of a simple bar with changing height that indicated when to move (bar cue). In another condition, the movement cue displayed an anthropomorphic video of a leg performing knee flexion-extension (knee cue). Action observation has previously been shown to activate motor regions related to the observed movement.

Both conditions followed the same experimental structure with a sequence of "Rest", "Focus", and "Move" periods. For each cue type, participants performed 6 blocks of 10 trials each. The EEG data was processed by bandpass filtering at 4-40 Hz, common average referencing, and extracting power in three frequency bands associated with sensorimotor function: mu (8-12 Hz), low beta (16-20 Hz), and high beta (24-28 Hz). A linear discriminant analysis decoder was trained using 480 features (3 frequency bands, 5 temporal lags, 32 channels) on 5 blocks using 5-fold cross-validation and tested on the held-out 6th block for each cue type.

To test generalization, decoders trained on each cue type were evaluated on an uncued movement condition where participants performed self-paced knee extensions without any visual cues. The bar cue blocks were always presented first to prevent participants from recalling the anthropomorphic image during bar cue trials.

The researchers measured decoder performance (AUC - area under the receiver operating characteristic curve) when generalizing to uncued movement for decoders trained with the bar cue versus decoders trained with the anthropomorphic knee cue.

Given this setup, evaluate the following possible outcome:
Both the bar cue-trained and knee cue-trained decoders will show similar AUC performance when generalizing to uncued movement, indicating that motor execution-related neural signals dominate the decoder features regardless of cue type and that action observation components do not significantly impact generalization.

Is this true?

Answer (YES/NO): YES